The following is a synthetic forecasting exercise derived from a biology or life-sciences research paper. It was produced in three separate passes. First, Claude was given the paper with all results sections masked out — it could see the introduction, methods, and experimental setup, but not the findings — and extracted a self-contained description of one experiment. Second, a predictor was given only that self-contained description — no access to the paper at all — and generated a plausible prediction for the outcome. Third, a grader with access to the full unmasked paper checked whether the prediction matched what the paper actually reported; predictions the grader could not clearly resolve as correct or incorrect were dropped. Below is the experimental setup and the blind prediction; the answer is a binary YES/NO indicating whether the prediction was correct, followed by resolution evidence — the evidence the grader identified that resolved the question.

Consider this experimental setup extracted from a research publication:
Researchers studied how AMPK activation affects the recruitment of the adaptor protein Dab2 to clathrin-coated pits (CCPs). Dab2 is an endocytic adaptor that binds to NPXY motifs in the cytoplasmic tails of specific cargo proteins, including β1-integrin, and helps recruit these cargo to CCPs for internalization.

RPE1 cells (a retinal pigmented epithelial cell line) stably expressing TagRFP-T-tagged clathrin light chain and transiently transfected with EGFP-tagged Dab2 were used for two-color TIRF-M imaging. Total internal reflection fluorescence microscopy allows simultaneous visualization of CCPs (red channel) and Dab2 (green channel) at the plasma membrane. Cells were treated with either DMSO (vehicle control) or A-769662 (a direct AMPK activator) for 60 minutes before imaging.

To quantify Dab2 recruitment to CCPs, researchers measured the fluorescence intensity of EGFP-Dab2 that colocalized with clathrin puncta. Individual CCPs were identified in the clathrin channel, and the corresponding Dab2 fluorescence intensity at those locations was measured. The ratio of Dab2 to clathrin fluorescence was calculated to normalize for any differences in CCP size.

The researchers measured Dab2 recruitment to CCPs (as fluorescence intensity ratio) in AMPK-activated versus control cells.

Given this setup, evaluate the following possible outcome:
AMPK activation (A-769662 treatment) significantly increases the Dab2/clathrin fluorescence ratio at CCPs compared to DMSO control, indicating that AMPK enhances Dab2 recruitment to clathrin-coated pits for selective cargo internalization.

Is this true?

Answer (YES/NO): YES